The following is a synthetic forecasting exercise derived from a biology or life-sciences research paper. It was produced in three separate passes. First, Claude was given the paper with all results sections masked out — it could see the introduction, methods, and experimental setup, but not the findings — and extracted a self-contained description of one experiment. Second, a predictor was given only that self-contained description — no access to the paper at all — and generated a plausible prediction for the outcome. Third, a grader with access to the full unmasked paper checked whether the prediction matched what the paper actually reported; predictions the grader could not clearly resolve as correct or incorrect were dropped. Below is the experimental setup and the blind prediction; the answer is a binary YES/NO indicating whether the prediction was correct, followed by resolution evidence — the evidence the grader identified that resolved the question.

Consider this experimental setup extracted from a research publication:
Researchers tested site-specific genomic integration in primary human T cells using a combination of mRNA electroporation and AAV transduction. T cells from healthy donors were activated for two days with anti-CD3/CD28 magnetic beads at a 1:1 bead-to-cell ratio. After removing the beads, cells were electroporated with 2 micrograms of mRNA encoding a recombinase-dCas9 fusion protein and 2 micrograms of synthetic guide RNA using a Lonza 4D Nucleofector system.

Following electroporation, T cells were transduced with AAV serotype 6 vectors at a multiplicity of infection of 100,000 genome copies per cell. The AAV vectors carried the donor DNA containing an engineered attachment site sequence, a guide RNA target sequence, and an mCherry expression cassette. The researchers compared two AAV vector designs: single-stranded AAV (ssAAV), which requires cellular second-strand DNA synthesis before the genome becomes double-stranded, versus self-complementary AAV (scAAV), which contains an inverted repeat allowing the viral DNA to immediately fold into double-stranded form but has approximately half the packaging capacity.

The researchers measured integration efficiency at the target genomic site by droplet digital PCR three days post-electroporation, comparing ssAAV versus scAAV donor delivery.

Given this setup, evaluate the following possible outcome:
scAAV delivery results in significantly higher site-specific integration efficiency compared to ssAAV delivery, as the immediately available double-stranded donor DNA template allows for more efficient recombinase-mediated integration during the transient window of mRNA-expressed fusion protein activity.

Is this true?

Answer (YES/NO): YES